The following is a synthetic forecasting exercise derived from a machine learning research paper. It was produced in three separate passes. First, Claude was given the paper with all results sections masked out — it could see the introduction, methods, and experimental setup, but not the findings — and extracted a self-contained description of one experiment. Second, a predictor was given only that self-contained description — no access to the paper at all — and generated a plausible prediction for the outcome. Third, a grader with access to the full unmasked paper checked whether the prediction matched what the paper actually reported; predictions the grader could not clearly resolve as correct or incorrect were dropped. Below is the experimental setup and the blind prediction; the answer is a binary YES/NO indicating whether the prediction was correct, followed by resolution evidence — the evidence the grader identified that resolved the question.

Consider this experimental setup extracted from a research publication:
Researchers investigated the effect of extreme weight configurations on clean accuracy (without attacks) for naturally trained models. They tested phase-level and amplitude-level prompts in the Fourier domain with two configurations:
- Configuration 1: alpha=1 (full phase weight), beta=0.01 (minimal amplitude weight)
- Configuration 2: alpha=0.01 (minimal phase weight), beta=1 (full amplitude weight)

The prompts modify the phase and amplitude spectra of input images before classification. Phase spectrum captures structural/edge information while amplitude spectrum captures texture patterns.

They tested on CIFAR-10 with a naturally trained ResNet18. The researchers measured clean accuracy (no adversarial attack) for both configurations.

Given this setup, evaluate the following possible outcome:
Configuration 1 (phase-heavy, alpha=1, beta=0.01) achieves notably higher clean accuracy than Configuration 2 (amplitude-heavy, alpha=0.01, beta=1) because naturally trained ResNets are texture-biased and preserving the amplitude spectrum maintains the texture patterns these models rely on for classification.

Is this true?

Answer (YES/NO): NO